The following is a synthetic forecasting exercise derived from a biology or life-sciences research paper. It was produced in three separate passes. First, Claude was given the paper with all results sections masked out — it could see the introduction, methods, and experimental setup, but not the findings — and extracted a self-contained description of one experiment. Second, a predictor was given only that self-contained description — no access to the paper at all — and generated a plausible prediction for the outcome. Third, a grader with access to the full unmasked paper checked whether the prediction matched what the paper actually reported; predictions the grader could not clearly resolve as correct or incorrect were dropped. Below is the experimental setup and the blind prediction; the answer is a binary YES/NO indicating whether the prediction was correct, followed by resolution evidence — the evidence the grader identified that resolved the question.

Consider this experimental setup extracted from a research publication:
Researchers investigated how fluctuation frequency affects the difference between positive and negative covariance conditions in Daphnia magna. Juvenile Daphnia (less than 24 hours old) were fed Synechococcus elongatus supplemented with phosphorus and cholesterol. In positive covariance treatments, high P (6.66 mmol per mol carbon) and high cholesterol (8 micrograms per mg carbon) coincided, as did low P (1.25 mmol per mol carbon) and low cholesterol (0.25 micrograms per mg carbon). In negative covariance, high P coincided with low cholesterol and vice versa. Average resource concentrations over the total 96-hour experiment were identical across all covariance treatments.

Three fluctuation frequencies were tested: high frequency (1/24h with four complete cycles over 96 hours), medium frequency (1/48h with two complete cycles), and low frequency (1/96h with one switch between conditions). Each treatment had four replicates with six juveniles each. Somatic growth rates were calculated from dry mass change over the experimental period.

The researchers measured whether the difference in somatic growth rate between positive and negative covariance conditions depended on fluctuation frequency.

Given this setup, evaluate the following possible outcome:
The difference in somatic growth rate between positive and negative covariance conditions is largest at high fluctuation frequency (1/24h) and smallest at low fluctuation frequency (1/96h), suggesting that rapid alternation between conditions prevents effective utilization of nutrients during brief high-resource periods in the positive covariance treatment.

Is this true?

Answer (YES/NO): NO